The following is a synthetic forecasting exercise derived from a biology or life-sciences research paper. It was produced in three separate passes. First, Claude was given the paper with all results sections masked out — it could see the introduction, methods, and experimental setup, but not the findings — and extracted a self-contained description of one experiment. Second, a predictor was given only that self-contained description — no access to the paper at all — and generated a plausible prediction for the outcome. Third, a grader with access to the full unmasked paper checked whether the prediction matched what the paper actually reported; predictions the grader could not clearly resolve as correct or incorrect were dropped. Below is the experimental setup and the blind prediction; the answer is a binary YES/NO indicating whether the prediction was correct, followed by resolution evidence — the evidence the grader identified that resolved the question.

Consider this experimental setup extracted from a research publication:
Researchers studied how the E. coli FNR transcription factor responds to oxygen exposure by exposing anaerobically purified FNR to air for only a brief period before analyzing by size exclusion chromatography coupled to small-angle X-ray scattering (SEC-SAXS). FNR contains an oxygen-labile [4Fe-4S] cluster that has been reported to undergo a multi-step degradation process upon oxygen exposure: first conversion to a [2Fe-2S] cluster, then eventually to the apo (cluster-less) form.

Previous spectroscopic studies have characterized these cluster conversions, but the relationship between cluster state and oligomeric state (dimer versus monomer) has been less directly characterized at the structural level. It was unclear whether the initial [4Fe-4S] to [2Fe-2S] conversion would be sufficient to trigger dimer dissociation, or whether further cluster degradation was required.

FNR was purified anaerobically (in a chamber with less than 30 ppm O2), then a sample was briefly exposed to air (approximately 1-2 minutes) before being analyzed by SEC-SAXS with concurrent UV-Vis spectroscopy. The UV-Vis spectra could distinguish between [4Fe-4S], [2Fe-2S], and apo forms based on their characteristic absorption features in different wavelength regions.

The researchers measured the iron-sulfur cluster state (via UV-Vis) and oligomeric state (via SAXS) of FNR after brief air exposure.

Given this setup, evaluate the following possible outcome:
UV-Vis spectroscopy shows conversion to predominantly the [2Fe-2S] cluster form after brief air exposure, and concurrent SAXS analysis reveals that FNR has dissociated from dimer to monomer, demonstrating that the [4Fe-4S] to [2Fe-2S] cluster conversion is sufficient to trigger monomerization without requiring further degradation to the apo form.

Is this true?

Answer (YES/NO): YES